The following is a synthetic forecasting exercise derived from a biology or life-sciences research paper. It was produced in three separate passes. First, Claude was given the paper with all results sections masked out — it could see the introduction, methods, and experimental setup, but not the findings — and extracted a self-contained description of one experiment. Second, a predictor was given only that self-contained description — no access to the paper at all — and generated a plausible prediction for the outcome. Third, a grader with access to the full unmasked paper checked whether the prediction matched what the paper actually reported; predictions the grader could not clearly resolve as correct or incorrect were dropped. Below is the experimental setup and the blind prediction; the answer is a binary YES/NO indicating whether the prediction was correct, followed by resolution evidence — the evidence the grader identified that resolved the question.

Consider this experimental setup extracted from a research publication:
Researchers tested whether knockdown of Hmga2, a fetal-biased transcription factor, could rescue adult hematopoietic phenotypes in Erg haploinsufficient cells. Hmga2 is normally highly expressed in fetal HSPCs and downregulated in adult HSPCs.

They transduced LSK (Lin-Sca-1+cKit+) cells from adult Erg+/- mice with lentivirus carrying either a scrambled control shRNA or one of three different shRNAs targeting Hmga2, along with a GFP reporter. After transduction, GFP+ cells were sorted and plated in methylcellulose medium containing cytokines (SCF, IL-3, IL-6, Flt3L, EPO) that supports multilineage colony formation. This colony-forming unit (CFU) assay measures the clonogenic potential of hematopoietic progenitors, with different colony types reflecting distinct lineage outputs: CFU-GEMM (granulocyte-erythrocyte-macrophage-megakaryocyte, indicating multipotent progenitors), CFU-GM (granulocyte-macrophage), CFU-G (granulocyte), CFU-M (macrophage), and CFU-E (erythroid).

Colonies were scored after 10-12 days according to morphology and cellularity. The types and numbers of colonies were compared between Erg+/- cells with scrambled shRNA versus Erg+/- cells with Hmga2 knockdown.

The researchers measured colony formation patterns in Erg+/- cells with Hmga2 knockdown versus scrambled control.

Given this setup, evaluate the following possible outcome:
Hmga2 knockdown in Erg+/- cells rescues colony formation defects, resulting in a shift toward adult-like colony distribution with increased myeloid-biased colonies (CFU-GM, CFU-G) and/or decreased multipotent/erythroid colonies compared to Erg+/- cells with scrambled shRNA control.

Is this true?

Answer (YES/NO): YES